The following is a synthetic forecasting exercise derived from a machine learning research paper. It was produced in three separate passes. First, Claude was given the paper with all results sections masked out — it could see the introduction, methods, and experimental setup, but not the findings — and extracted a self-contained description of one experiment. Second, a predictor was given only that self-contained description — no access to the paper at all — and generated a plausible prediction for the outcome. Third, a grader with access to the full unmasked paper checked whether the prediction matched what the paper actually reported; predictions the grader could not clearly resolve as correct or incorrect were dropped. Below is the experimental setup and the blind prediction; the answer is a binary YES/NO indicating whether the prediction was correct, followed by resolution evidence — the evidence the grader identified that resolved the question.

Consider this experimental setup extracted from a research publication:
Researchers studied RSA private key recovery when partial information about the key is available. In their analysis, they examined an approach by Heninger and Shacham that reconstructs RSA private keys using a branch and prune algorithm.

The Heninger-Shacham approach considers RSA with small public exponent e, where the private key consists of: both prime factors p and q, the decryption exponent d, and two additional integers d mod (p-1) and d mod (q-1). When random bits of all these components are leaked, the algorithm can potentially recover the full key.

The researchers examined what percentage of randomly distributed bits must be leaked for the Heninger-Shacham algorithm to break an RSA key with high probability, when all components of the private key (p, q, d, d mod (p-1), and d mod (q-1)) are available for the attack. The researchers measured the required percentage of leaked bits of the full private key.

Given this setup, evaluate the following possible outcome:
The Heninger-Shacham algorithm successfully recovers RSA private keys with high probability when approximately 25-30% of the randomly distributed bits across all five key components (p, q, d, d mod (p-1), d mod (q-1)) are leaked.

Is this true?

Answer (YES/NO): YES